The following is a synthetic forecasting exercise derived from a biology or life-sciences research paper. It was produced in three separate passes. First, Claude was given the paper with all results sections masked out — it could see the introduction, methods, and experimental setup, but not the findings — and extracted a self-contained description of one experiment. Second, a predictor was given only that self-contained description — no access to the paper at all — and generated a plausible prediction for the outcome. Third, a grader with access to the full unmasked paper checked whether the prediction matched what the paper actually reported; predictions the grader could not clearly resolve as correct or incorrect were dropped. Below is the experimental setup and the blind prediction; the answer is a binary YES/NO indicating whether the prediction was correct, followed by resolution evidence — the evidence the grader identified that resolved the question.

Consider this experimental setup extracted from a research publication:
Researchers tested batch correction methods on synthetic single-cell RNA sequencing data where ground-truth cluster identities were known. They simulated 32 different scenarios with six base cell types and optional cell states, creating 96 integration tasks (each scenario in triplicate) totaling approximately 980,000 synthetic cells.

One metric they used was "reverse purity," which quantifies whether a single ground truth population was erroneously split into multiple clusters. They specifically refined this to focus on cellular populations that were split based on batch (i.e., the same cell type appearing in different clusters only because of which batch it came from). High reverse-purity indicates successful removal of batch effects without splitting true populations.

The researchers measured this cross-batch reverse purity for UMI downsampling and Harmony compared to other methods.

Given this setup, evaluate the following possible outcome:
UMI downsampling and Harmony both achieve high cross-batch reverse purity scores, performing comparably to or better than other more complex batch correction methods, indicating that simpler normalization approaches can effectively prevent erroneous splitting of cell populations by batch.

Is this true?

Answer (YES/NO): YES